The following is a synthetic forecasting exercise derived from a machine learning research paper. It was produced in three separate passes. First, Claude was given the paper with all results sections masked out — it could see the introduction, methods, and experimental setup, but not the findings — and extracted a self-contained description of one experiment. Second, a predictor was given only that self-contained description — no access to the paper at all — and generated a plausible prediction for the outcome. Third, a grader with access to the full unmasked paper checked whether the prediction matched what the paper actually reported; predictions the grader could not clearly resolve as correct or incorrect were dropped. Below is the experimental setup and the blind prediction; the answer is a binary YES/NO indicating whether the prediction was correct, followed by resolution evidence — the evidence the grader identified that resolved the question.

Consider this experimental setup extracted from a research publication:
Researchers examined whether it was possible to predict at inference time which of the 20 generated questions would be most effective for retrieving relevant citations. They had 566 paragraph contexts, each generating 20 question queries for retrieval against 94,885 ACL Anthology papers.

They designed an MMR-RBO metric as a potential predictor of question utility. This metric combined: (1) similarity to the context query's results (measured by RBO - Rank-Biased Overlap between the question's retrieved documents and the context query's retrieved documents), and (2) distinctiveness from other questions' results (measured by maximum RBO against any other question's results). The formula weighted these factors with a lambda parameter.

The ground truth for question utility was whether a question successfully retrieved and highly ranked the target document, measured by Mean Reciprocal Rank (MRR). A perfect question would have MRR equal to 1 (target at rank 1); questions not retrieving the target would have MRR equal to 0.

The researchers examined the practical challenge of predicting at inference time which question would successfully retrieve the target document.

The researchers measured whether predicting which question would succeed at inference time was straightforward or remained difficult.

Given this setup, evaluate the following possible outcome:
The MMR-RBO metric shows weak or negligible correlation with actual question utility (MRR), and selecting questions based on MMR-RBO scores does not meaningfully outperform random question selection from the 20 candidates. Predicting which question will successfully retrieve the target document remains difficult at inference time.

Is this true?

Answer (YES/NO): NO